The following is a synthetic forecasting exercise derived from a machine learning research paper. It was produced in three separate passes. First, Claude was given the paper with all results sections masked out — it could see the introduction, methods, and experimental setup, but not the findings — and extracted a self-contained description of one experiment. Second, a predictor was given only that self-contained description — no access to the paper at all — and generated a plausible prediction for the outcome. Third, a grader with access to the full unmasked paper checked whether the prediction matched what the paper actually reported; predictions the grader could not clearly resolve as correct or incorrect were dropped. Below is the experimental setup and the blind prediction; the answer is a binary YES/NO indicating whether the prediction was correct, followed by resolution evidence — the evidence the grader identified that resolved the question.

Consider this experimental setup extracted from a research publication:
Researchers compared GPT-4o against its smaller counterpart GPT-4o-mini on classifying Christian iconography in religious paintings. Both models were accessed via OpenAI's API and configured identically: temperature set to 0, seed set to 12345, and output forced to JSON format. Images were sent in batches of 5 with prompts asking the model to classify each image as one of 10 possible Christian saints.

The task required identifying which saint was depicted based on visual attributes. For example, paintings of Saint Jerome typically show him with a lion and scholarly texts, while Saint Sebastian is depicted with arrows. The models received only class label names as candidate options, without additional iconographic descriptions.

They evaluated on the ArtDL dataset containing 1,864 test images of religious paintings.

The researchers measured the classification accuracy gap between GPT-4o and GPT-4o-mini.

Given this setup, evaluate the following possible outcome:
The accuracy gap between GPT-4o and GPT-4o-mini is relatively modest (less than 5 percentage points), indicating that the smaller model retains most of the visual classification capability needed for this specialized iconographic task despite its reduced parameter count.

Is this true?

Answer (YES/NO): YES